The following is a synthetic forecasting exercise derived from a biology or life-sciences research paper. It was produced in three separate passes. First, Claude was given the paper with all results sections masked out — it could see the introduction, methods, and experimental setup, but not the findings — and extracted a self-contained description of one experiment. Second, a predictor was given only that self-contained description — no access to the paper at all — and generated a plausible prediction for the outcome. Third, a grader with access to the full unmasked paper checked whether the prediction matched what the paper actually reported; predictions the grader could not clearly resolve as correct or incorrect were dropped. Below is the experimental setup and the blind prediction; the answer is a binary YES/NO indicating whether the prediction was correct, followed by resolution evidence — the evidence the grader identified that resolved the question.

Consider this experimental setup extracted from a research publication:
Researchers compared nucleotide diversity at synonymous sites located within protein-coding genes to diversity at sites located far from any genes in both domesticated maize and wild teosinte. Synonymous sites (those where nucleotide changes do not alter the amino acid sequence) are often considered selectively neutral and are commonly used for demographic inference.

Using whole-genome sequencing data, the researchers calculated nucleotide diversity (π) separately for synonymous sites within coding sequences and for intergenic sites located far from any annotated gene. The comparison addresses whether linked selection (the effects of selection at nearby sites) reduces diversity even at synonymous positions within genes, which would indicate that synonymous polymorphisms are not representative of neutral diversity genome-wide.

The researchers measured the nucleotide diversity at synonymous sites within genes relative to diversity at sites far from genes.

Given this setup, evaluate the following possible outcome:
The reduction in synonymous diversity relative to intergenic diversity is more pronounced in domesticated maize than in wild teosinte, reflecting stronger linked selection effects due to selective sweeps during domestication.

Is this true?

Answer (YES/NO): NO